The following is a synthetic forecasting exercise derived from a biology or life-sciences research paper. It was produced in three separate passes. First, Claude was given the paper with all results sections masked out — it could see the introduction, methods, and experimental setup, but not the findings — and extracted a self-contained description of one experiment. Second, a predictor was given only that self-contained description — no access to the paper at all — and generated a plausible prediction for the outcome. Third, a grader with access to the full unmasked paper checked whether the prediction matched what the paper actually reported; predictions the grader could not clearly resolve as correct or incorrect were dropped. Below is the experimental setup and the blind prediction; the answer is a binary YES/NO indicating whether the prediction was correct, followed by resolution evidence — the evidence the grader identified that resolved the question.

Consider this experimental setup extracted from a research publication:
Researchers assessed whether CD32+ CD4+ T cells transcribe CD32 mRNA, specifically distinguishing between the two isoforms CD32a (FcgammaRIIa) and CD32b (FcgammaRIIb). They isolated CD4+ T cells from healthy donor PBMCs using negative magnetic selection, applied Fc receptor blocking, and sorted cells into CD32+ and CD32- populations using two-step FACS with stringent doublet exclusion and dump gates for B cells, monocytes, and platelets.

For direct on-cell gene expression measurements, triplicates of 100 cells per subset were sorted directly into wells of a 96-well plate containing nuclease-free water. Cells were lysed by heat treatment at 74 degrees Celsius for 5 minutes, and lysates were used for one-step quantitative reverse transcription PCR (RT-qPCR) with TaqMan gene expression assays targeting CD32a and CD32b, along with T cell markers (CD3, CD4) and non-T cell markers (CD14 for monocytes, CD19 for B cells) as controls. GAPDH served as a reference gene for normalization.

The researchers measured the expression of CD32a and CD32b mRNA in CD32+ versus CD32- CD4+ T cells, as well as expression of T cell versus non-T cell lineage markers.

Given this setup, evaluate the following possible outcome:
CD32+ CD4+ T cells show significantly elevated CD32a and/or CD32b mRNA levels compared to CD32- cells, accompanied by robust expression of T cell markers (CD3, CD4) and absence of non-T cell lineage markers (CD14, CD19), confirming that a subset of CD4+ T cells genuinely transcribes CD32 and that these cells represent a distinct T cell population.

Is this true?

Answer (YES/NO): NO